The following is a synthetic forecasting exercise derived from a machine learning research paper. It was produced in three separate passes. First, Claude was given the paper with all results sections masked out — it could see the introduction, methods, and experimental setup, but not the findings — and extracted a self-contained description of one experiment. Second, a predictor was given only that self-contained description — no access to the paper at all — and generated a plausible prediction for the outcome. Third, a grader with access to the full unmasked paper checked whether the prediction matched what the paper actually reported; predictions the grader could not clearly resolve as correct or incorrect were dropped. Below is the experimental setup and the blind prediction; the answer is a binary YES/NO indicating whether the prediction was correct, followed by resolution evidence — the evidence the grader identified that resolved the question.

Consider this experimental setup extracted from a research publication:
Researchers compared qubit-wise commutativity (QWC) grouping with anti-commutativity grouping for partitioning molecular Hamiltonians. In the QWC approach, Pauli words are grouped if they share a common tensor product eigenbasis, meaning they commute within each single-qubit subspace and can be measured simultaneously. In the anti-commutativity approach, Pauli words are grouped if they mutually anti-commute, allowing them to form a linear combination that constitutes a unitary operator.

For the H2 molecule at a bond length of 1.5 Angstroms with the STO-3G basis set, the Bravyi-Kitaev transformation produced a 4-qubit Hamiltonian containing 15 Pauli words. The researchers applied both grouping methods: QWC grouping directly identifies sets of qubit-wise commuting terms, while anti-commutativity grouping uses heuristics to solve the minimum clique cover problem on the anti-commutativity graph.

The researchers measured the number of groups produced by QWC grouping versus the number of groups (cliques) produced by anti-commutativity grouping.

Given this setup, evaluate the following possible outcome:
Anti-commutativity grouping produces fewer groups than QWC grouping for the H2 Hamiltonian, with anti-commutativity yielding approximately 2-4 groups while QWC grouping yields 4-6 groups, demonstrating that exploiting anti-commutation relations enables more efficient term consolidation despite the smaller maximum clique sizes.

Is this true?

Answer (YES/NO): NO